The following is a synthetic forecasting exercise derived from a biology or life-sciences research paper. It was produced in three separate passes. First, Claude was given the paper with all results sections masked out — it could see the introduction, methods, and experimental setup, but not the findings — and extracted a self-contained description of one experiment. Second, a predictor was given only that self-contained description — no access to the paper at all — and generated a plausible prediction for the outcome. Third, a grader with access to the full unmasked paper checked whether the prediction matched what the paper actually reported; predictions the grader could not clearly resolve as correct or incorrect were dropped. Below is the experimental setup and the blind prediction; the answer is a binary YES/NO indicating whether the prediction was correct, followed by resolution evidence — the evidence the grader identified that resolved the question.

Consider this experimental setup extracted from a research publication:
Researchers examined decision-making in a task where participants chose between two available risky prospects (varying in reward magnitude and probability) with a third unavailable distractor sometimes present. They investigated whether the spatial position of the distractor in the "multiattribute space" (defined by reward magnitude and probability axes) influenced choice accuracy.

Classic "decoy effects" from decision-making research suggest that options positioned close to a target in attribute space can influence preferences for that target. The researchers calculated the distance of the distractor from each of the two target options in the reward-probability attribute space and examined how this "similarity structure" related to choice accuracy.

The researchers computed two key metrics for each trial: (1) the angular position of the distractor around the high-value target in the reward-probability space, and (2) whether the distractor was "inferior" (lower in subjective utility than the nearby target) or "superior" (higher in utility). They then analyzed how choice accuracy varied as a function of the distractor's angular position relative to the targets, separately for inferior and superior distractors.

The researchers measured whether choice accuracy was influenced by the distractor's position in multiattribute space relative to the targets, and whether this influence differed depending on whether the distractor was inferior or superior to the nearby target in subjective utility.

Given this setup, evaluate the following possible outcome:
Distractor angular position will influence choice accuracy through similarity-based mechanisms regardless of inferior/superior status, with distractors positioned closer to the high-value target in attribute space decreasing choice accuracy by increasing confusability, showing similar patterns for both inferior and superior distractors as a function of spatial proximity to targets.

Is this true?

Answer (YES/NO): NO